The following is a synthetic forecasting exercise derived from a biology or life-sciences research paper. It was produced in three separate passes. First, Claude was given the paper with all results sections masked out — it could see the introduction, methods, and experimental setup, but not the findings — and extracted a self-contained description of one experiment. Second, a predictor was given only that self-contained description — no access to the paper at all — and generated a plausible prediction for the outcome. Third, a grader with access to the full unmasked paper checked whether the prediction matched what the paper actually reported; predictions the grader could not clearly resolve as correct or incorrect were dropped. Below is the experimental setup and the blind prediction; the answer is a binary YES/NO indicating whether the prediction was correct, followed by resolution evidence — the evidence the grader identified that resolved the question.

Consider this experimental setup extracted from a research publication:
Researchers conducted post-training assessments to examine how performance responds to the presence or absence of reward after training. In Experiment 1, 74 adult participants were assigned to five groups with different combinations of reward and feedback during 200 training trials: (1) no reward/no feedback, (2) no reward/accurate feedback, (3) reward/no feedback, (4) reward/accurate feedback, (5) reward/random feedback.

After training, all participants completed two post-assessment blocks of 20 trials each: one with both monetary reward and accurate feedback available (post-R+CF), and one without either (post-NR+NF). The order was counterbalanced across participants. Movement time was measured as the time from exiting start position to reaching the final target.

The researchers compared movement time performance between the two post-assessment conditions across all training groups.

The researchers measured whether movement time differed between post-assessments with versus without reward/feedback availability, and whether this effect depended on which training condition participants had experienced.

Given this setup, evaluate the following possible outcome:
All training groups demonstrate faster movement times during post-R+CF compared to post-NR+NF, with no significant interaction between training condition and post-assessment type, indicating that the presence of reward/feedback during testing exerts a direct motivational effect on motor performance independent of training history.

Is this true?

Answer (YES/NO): YES